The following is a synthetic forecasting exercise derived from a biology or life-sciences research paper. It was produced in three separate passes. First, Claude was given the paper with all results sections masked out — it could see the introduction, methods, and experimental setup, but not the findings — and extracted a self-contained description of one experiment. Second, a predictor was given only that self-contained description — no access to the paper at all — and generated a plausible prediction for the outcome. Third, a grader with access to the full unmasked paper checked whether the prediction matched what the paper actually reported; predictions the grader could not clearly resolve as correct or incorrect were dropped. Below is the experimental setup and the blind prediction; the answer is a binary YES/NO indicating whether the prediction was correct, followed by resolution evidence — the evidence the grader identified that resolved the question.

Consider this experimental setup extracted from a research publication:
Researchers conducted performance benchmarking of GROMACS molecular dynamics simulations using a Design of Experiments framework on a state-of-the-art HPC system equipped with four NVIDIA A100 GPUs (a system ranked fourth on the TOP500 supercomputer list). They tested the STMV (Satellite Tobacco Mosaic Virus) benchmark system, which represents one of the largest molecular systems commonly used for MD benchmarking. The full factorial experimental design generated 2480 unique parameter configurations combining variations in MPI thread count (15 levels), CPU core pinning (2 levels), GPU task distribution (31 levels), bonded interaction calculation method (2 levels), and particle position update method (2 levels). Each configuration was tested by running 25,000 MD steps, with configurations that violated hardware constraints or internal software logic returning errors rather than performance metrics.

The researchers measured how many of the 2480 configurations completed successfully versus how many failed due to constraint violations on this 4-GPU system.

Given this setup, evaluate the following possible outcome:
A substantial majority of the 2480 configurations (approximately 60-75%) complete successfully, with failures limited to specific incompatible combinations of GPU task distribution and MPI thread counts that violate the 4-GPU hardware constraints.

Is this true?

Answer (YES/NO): NO